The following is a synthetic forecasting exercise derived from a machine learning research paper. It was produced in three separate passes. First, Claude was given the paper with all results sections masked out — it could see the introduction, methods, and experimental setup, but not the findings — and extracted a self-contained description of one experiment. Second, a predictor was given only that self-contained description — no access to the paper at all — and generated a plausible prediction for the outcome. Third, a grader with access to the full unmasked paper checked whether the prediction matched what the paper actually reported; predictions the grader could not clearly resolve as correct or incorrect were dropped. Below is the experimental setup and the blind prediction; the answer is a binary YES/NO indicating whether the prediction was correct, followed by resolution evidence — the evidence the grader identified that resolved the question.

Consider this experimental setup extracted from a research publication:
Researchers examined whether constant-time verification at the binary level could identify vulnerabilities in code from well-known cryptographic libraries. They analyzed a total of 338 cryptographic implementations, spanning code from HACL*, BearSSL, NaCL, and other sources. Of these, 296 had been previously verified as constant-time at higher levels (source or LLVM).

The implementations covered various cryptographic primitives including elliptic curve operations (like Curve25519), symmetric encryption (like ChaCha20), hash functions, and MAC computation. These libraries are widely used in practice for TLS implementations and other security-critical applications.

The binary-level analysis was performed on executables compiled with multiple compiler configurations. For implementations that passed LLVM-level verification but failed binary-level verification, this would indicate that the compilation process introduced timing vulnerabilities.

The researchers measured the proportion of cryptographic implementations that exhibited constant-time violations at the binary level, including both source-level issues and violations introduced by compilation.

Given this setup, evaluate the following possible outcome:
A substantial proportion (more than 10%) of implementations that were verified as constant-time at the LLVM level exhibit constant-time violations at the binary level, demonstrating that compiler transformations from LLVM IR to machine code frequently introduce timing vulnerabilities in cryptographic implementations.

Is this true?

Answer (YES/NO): NO